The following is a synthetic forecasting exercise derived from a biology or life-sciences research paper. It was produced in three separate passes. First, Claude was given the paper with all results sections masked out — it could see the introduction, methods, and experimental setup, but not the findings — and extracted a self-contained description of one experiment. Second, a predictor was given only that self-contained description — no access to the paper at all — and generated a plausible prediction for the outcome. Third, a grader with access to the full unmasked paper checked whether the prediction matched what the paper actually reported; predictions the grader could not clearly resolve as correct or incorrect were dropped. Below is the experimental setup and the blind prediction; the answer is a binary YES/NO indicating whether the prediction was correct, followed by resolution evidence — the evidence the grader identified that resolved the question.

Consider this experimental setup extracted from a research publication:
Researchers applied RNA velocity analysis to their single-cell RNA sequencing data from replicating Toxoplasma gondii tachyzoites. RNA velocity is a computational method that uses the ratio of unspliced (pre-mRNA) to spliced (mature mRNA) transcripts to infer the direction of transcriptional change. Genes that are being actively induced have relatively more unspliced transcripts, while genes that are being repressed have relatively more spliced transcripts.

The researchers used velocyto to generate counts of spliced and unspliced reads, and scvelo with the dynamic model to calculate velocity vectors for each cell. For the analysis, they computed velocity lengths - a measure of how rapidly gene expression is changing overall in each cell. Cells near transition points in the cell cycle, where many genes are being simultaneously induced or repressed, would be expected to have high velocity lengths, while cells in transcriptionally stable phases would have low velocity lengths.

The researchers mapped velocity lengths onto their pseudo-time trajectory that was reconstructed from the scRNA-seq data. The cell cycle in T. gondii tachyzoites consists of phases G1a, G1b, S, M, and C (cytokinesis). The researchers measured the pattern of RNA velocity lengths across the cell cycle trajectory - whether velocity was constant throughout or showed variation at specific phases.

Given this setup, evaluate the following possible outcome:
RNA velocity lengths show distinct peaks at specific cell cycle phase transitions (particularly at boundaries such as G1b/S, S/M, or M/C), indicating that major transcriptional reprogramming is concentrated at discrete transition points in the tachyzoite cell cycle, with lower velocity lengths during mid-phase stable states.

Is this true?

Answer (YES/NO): NO